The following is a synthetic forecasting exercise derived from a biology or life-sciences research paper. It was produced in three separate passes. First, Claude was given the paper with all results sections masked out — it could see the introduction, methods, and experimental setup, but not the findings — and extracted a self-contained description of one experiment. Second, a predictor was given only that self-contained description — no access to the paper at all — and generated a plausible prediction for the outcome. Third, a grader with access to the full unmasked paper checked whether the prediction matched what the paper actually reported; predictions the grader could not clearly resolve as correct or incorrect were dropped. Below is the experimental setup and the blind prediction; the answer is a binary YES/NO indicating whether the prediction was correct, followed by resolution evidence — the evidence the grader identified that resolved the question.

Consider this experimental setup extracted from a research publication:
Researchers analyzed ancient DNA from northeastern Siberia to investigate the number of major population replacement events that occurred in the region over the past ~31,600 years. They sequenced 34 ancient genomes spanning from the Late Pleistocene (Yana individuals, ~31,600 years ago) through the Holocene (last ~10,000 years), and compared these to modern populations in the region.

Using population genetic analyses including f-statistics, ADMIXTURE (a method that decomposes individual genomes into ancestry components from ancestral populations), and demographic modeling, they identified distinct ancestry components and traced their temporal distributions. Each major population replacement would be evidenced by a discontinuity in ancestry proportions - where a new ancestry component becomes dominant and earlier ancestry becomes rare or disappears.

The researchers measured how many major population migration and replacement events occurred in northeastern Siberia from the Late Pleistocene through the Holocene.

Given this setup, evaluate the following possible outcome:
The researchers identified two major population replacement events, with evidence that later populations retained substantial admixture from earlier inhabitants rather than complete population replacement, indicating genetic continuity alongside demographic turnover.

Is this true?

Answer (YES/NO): NO